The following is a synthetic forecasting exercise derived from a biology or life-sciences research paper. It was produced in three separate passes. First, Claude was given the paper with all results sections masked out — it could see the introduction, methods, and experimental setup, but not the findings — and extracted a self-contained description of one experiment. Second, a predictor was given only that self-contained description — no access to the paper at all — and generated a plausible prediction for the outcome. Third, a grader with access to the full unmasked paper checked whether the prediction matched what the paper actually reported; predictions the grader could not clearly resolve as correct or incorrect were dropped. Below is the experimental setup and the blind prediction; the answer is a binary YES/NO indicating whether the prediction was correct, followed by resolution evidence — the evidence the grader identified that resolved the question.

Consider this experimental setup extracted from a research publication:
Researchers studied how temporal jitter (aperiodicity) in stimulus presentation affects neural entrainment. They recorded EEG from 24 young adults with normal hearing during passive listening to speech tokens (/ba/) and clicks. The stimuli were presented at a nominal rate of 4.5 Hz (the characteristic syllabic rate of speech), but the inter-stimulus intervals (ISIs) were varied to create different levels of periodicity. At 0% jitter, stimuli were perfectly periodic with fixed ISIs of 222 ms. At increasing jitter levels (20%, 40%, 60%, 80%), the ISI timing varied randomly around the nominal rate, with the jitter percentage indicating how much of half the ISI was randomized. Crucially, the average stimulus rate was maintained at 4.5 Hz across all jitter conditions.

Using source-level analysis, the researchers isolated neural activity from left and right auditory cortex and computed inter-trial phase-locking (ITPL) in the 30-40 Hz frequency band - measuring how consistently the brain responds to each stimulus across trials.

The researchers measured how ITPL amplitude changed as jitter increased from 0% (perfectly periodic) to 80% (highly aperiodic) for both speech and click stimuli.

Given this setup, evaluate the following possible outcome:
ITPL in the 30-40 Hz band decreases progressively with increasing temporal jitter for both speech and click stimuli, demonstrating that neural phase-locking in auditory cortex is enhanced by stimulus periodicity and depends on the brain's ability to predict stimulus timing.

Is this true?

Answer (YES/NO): NO